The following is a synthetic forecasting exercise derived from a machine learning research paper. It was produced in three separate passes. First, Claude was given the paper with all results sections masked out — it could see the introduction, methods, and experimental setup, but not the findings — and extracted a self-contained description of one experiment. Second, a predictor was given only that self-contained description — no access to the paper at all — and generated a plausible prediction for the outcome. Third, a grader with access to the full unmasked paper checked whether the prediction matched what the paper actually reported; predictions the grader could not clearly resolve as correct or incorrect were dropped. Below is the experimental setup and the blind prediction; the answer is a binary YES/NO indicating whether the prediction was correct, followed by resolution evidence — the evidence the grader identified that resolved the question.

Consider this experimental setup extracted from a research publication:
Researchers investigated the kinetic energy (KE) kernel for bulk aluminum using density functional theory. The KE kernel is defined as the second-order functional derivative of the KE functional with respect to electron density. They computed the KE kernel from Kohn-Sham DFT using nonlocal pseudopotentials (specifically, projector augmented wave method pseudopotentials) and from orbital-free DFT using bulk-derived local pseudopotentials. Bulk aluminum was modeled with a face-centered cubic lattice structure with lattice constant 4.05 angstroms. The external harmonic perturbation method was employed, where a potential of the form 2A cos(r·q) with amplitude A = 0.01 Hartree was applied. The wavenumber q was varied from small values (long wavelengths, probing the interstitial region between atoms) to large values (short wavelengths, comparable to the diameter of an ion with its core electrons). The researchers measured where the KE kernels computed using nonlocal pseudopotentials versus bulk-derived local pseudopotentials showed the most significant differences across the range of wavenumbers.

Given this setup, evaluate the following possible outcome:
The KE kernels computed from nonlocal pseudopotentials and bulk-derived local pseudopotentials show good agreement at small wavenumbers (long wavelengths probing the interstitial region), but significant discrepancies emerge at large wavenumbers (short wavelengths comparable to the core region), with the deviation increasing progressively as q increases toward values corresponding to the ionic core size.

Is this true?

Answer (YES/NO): NO